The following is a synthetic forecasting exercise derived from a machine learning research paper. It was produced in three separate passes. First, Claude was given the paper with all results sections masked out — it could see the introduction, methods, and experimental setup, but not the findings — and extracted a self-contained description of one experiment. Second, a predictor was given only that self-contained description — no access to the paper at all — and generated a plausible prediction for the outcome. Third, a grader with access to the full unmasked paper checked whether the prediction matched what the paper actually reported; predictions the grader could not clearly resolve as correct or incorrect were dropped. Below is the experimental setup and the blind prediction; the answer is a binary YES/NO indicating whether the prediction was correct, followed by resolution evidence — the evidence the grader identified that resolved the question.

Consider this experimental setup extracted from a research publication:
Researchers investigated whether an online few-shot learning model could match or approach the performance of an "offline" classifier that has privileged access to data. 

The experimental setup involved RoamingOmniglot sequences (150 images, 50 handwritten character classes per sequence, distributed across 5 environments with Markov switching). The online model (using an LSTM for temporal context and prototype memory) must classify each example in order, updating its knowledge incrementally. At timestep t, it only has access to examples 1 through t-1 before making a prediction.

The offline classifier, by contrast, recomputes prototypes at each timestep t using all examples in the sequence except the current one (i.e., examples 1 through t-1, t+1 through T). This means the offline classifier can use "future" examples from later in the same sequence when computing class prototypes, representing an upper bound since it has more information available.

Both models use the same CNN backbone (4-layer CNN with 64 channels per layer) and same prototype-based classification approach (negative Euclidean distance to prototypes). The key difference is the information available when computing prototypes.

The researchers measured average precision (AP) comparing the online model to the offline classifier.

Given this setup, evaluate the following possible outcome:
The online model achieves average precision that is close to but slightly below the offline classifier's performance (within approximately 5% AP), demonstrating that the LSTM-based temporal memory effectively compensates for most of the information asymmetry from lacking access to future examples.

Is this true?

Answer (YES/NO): NO